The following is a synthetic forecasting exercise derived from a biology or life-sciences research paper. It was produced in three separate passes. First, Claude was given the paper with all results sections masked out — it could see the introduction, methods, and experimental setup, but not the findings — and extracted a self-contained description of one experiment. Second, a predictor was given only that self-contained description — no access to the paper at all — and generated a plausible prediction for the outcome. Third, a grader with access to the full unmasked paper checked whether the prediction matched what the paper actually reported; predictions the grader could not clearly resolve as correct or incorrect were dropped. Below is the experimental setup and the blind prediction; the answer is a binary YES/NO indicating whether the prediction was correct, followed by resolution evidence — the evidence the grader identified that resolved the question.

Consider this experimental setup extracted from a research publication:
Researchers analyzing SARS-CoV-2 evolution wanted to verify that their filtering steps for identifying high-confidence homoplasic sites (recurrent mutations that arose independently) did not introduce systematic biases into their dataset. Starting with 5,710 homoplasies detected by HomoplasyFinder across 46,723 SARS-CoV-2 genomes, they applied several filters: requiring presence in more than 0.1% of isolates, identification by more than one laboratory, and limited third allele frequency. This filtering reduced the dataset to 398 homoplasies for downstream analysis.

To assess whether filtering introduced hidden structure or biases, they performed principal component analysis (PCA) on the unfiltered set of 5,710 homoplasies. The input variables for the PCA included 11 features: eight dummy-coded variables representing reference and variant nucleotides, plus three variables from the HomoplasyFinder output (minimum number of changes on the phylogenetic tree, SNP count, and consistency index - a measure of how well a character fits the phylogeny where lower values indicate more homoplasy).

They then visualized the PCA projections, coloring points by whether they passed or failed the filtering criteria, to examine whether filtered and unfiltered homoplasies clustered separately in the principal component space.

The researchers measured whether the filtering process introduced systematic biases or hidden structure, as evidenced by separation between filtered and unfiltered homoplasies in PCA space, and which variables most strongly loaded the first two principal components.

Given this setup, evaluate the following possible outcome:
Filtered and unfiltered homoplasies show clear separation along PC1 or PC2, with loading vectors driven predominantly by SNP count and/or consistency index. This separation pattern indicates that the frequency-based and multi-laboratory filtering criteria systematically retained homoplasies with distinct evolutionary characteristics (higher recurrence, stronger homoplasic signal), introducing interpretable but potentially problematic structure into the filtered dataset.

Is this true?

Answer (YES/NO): NO